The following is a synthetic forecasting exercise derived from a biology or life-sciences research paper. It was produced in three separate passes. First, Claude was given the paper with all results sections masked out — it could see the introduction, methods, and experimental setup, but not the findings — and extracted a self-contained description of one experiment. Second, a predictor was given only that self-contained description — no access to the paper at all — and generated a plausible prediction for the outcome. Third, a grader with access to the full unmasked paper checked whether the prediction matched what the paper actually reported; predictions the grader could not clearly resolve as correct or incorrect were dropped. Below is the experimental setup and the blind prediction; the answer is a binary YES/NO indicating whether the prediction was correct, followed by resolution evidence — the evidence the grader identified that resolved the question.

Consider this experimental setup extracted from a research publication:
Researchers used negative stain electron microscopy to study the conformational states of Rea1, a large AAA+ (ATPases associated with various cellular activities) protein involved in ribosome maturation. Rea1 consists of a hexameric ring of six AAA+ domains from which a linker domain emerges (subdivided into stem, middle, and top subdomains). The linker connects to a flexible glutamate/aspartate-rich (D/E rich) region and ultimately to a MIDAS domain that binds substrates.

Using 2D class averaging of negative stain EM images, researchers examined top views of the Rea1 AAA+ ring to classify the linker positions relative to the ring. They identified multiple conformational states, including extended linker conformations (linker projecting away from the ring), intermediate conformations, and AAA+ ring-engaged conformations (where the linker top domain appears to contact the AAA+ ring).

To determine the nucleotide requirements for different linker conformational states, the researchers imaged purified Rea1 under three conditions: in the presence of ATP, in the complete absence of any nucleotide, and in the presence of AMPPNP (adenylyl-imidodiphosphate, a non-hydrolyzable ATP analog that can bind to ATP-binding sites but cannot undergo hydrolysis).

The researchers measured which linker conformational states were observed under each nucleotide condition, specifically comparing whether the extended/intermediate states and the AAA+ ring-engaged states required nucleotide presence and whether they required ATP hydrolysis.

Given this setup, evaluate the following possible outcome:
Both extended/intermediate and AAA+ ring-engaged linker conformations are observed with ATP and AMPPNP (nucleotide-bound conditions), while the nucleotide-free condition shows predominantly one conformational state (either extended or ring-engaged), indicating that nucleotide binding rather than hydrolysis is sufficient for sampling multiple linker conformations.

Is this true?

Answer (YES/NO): NO